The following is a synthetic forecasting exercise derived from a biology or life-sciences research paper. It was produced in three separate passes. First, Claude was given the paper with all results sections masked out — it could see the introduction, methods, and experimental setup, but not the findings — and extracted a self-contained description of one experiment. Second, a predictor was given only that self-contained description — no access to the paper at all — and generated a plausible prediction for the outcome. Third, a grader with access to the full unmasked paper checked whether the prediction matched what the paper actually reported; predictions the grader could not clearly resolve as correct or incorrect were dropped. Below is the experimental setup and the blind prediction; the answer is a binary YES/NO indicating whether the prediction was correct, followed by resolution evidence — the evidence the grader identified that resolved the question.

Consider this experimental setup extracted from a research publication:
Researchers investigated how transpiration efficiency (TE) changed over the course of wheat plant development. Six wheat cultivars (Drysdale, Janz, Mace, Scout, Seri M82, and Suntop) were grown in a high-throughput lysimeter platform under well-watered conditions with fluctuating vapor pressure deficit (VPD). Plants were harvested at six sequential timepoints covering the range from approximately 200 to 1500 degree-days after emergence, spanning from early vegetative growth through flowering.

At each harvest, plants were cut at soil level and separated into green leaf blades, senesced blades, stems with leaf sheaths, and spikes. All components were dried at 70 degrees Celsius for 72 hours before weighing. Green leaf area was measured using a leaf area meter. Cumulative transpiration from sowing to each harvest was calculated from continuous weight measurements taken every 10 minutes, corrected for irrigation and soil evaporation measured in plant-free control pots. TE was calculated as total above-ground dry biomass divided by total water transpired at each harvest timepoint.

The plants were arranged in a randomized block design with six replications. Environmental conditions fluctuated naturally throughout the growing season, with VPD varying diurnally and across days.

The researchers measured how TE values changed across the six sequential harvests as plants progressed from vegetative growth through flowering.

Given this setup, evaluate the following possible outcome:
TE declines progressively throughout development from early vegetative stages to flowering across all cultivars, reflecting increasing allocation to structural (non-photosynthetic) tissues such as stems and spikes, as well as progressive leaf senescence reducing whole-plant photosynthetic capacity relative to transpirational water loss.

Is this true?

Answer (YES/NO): NO